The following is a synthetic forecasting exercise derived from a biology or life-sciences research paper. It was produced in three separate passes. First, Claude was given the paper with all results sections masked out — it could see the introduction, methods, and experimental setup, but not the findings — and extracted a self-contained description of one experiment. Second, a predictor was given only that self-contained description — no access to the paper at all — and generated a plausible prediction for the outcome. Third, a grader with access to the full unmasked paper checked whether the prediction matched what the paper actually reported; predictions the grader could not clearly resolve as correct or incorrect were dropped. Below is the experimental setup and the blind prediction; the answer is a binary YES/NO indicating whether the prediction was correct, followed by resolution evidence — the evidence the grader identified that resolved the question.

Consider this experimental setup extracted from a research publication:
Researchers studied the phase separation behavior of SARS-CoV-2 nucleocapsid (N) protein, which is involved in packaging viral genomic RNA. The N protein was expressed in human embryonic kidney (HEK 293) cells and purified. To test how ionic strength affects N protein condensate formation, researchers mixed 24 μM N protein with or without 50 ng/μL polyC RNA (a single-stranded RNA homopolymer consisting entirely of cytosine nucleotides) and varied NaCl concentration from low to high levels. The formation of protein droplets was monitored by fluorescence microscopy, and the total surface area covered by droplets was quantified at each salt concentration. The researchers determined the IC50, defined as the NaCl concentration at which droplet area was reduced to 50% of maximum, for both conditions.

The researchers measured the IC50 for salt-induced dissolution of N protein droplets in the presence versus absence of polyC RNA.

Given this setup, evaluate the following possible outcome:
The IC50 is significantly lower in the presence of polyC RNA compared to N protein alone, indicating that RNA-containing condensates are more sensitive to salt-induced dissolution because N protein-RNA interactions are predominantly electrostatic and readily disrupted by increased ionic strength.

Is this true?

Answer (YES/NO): NO